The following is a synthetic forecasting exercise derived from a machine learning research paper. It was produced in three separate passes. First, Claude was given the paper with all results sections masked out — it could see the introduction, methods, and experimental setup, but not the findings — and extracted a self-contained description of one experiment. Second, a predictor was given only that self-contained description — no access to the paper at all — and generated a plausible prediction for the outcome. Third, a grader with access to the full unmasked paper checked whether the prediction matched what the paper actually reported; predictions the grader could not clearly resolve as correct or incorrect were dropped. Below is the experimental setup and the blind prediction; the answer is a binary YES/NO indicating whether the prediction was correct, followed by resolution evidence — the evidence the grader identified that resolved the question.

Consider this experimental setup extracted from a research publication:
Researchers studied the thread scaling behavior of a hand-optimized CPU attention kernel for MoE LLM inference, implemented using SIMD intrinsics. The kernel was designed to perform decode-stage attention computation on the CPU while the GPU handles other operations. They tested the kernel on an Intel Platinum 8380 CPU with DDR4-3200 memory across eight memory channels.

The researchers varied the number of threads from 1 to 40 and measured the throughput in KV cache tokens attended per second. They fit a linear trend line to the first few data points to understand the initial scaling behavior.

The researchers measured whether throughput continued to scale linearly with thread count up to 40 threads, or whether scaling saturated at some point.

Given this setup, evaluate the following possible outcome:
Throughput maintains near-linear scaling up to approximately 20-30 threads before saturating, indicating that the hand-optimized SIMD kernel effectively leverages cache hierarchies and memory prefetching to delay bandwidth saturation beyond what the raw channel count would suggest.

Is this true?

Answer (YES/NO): YES